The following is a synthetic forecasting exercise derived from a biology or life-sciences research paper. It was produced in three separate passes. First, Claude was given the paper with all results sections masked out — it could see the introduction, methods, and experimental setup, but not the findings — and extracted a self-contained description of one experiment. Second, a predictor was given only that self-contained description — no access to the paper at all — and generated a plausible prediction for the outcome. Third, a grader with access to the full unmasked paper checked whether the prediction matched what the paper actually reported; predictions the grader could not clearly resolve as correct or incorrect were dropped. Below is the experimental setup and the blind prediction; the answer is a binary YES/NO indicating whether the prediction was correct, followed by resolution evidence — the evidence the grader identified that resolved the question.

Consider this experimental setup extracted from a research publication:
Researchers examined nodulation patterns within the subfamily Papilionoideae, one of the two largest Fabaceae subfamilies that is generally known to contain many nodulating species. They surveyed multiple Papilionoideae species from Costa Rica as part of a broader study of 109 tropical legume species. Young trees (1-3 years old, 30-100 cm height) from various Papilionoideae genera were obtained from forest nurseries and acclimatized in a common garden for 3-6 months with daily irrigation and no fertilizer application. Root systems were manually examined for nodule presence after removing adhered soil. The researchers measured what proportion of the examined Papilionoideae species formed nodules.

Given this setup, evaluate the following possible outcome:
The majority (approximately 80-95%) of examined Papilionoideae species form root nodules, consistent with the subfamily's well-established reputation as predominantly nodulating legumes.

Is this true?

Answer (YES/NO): YES